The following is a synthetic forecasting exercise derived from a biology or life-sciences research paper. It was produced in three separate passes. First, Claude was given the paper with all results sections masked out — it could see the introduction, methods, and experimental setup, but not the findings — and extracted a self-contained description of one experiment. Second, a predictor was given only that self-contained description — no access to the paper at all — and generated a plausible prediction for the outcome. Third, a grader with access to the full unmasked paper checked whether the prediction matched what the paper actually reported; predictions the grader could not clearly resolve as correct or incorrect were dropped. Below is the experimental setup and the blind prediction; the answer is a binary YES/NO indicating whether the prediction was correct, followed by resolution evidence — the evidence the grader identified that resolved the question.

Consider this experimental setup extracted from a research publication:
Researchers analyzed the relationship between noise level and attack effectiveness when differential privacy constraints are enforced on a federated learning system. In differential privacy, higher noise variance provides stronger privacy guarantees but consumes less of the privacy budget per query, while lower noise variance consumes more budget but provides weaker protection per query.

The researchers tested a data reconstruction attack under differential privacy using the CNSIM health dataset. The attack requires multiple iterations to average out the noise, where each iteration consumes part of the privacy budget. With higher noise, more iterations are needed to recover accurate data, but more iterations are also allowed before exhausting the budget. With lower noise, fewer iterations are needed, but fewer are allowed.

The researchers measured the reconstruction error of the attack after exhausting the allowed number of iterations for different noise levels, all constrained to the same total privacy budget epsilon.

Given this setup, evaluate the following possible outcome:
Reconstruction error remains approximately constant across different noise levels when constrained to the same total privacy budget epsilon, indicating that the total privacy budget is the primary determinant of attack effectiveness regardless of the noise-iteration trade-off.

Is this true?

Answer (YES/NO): NO